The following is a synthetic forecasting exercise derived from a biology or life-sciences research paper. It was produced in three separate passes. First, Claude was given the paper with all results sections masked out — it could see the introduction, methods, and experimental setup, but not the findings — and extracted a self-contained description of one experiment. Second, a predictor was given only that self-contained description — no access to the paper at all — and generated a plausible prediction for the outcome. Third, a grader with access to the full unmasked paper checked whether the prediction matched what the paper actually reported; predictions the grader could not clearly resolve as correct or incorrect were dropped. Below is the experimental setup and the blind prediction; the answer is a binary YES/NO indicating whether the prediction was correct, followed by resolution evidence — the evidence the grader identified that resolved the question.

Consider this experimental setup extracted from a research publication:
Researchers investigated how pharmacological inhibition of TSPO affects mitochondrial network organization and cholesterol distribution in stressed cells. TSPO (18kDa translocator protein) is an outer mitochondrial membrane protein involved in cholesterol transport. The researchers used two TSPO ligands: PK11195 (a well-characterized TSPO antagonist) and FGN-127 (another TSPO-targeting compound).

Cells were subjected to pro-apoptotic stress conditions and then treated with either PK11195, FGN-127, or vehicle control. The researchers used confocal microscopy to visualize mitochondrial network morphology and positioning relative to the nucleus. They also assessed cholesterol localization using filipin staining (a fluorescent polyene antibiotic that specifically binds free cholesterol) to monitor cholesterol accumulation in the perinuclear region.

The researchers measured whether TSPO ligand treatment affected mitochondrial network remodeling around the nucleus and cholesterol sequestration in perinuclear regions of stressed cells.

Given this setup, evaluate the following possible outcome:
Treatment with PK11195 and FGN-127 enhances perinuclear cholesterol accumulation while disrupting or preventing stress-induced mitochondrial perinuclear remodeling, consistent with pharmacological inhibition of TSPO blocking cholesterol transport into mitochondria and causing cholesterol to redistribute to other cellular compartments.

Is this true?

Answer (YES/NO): NO